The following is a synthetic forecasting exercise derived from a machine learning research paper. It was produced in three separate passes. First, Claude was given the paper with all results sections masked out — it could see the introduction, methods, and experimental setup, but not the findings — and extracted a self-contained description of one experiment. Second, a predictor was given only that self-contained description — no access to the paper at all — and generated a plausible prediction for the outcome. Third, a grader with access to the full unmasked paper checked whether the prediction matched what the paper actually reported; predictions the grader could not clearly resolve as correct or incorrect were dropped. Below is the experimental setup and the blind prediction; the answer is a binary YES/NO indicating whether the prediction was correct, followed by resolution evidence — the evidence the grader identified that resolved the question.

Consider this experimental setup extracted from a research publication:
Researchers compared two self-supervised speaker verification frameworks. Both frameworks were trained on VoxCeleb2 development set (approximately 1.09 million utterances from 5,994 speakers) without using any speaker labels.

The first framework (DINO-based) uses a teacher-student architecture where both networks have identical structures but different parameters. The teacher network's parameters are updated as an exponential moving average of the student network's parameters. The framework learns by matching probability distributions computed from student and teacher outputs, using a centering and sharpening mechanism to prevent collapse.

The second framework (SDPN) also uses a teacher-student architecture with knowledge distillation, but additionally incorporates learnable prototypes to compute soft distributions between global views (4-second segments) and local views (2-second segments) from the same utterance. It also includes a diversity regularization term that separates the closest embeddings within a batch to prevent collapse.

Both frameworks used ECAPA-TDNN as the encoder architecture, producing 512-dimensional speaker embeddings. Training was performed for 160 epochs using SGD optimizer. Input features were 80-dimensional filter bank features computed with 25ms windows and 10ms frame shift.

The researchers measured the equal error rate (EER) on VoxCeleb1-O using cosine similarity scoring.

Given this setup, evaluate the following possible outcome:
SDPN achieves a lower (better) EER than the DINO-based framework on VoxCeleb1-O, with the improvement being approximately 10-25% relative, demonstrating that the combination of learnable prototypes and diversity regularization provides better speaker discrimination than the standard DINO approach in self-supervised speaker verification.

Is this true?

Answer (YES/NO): NO